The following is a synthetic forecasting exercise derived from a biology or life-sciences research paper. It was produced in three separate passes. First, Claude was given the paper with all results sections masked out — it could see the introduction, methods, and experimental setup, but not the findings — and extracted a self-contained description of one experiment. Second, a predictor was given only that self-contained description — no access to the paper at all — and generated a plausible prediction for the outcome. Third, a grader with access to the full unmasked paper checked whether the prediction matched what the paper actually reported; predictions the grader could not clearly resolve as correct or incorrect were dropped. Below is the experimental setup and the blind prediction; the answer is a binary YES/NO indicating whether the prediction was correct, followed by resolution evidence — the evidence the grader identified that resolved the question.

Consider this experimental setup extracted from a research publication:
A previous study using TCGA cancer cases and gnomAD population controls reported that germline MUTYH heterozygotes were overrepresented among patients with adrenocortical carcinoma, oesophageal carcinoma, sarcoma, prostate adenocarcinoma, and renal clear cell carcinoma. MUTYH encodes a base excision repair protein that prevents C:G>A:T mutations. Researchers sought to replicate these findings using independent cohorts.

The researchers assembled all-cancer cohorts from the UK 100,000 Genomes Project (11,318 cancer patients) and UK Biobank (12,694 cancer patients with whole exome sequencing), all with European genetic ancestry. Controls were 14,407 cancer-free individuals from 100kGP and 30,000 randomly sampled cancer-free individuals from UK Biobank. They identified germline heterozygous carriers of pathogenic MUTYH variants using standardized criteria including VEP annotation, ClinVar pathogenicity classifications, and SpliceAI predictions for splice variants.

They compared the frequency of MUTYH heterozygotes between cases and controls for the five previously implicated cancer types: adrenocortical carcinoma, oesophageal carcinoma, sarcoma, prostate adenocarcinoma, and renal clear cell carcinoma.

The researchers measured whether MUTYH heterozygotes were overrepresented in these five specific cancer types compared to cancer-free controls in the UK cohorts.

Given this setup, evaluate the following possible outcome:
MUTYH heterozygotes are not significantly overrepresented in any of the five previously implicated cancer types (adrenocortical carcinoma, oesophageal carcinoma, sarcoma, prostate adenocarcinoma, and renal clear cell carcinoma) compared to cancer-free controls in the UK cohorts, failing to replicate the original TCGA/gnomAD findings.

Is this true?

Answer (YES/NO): YES